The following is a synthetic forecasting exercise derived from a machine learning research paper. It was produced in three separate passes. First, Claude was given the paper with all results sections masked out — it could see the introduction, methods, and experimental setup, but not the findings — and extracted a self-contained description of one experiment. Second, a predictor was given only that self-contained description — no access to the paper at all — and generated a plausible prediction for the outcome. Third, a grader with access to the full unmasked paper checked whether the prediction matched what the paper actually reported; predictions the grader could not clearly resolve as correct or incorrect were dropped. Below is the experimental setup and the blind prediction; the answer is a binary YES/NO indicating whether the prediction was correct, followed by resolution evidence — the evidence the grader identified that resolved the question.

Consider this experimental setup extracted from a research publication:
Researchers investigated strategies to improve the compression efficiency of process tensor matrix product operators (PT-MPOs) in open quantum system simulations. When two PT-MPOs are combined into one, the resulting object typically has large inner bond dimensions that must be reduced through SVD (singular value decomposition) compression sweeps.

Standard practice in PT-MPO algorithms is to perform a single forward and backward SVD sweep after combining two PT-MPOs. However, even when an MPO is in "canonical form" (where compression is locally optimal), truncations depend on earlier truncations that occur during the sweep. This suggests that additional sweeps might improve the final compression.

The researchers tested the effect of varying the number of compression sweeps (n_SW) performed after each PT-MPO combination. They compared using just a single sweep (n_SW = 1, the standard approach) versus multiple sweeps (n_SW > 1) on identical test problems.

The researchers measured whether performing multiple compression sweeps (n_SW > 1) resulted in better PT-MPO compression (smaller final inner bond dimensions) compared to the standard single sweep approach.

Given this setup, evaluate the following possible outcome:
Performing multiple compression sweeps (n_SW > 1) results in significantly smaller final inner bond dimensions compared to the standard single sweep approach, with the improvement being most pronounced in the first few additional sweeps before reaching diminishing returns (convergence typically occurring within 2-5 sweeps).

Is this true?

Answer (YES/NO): YES